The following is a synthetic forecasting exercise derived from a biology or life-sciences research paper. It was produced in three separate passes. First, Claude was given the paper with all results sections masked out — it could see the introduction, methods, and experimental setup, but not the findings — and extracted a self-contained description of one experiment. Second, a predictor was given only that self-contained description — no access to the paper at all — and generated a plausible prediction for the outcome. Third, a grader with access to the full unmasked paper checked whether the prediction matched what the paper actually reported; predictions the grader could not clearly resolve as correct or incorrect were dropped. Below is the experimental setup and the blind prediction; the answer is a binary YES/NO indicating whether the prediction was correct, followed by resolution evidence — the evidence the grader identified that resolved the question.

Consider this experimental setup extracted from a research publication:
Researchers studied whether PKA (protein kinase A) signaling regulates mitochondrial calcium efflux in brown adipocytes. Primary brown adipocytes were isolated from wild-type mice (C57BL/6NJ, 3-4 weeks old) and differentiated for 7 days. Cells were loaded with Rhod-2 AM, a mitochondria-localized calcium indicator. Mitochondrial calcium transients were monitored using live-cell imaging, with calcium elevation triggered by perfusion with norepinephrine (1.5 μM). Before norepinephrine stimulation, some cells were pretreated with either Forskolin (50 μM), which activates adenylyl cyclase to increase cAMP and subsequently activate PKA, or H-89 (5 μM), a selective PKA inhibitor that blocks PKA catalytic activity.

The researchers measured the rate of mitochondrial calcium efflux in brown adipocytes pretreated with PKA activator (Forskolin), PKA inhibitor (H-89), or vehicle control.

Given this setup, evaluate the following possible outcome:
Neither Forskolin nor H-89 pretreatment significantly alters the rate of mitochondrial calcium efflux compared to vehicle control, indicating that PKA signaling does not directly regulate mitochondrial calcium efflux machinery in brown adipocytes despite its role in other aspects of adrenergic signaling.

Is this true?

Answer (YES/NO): NO